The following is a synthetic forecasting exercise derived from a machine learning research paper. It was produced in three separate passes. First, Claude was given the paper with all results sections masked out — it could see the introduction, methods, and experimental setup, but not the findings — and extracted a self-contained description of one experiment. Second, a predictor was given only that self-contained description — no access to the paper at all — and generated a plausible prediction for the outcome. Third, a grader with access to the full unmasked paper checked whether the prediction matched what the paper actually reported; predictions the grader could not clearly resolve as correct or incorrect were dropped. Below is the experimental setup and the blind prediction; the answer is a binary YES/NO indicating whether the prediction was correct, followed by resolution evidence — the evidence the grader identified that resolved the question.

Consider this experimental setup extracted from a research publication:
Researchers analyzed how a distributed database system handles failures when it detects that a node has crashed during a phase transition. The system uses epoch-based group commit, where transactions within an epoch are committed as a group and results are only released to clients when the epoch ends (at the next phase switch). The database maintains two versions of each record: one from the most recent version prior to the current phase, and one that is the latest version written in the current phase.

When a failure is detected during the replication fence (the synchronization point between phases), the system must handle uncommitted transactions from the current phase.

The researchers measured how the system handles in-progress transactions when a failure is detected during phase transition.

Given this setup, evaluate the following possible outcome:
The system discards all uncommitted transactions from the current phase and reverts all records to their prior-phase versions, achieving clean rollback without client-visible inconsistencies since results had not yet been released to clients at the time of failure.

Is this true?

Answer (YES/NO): YES